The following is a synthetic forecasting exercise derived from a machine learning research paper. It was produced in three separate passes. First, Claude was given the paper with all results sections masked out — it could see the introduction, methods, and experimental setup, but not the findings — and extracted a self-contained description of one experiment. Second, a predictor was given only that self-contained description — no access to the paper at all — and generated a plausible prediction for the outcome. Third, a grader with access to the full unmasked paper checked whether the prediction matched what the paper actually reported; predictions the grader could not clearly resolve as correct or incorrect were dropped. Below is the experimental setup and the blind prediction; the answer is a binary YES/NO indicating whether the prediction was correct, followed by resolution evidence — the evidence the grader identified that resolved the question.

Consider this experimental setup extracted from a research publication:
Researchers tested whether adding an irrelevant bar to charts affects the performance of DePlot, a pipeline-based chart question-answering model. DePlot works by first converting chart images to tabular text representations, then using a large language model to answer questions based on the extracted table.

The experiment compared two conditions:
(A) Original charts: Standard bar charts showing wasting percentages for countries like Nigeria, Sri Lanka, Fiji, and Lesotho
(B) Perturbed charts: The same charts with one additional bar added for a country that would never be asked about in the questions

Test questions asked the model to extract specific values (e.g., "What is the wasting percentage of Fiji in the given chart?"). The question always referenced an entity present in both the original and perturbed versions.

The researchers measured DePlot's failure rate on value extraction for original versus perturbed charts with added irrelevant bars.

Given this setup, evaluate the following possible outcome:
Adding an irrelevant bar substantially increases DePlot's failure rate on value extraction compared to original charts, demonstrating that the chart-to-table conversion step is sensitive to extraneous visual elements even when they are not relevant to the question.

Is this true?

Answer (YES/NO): NO